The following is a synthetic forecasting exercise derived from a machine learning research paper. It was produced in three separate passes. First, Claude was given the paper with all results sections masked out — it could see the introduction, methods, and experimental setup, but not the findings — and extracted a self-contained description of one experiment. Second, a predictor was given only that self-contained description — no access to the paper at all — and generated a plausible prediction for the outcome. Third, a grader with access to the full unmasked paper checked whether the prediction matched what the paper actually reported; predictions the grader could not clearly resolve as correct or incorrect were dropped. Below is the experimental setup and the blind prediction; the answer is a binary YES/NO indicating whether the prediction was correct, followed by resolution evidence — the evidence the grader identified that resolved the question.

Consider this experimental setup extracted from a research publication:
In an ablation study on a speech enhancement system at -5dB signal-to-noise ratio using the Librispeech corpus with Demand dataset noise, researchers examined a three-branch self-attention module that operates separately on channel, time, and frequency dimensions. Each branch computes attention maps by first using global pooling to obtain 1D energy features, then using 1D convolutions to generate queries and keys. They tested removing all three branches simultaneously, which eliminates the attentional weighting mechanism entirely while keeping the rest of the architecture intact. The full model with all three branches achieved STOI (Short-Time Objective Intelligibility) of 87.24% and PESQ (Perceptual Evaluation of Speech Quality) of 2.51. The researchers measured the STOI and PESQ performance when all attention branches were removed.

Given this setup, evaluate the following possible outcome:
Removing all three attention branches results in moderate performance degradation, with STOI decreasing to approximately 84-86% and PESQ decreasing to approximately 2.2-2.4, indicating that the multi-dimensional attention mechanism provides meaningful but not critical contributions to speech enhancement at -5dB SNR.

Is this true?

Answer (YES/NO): NO